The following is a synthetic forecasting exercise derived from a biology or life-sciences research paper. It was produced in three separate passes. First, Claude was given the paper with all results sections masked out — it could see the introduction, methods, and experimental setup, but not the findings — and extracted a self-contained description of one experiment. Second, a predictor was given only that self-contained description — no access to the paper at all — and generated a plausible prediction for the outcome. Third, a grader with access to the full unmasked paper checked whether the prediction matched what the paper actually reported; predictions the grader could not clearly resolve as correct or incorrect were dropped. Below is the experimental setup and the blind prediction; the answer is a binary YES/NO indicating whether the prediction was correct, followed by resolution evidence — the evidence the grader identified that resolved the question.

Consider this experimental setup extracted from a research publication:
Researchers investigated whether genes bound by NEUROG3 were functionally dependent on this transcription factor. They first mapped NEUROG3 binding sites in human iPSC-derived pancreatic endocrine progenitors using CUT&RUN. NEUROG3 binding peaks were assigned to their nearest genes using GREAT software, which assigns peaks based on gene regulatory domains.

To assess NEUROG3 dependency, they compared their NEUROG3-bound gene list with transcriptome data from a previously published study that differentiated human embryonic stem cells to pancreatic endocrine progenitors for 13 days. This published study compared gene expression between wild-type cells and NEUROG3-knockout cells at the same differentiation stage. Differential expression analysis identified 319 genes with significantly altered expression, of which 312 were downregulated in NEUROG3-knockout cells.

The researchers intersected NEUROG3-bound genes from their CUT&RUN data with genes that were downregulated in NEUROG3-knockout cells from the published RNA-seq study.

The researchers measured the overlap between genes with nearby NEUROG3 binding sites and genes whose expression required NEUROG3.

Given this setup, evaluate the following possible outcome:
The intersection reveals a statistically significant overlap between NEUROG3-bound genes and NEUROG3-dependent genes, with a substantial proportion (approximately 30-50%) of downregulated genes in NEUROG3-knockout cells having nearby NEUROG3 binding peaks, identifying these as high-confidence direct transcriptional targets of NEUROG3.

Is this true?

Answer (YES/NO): NO